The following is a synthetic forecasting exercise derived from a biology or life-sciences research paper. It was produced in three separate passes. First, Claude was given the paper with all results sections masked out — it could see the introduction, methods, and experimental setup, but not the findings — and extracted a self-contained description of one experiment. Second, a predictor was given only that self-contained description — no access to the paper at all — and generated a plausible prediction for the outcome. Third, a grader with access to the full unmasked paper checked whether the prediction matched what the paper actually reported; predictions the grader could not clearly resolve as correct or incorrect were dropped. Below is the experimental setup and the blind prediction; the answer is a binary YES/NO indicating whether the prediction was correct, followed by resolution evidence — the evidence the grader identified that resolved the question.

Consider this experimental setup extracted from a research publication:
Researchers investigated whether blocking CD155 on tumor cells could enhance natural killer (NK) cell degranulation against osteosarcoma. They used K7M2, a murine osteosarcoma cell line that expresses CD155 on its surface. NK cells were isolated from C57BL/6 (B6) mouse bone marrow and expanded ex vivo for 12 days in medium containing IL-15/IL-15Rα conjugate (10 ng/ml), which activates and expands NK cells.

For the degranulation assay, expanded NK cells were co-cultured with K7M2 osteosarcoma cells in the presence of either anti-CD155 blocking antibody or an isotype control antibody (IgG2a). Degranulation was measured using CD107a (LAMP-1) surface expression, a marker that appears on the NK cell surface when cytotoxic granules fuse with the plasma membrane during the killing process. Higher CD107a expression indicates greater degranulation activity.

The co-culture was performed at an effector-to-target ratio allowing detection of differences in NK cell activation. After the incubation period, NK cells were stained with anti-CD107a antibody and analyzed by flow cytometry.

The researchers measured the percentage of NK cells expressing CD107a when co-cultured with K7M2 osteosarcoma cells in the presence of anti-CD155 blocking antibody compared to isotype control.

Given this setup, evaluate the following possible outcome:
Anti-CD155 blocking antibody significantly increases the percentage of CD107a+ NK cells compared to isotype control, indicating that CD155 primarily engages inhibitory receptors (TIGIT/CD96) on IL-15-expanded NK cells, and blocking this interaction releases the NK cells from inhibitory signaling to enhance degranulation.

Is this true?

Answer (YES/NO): NO